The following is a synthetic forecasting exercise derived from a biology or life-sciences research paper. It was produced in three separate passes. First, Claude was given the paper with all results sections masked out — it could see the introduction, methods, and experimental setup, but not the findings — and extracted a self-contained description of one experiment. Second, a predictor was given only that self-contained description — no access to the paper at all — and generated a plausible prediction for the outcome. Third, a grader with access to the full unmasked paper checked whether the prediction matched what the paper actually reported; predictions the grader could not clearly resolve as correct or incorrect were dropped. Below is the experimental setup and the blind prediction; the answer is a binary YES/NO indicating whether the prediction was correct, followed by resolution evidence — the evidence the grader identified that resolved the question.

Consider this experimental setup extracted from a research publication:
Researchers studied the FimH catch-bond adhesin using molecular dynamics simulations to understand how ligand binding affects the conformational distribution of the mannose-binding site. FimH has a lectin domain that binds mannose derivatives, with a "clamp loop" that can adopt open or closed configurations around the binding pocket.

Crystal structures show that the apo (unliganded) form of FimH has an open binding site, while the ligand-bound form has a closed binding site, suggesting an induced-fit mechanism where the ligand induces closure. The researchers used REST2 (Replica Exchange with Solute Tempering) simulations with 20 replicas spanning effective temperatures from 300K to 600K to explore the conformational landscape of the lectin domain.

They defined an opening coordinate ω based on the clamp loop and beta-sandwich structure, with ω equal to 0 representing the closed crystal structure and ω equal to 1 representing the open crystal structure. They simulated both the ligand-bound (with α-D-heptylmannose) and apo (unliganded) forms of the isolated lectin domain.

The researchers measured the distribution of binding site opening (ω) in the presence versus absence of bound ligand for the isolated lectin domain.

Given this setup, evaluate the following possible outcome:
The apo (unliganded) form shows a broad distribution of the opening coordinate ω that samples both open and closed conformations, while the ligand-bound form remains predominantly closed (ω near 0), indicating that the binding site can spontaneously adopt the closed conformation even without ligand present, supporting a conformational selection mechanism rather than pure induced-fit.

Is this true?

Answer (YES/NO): NO